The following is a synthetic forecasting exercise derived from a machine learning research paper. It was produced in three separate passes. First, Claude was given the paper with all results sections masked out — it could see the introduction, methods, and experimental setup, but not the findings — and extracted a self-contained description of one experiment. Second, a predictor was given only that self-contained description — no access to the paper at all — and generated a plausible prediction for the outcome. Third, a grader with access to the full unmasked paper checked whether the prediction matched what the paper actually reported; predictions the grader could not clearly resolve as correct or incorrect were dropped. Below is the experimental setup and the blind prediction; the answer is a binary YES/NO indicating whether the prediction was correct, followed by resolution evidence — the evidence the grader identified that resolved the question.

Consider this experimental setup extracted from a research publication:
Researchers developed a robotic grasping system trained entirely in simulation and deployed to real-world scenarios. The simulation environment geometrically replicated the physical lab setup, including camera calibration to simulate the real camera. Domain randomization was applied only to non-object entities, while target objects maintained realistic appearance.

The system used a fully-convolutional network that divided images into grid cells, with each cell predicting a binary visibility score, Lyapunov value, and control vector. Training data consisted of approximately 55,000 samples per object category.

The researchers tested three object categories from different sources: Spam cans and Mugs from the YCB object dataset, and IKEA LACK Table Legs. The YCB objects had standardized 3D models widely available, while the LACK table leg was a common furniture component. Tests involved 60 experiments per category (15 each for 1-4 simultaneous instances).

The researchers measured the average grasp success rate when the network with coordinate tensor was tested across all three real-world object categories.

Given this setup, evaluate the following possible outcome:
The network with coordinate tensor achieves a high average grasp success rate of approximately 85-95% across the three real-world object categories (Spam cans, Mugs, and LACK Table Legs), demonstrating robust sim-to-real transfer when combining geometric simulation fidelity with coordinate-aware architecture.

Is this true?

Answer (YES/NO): YES